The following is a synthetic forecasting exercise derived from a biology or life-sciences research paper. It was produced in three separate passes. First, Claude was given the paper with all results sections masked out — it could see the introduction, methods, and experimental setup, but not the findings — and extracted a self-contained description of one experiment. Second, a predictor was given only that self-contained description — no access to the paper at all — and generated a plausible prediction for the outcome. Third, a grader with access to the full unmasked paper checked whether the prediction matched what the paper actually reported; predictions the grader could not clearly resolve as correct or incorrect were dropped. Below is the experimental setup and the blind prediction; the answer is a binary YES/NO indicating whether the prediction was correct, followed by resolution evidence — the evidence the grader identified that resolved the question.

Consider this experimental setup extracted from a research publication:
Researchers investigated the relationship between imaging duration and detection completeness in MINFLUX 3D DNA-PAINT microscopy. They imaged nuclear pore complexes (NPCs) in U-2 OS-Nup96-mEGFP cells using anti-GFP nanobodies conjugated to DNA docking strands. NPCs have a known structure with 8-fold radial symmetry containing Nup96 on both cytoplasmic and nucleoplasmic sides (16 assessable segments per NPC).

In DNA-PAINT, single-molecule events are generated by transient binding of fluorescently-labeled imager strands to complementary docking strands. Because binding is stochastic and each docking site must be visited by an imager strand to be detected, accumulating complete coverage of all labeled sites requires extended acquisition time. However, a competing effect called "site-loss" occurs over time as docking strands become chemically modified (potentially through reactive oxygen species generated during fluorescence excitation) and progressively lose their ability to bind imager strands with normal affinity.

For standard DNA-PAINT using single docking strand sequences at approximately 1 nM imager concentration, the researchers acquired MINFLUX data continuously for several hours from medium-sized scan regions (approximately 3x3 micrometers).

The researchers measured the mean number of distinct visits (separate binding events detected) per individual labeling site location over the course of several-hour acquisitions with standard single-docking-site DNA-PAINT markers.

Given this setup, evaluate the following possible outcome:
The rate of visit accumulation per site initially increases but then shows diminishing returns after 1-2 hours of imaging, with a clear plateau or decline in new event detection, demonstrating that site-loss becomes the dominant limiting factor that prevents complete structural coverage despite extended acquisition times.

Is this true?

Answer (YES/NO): NO